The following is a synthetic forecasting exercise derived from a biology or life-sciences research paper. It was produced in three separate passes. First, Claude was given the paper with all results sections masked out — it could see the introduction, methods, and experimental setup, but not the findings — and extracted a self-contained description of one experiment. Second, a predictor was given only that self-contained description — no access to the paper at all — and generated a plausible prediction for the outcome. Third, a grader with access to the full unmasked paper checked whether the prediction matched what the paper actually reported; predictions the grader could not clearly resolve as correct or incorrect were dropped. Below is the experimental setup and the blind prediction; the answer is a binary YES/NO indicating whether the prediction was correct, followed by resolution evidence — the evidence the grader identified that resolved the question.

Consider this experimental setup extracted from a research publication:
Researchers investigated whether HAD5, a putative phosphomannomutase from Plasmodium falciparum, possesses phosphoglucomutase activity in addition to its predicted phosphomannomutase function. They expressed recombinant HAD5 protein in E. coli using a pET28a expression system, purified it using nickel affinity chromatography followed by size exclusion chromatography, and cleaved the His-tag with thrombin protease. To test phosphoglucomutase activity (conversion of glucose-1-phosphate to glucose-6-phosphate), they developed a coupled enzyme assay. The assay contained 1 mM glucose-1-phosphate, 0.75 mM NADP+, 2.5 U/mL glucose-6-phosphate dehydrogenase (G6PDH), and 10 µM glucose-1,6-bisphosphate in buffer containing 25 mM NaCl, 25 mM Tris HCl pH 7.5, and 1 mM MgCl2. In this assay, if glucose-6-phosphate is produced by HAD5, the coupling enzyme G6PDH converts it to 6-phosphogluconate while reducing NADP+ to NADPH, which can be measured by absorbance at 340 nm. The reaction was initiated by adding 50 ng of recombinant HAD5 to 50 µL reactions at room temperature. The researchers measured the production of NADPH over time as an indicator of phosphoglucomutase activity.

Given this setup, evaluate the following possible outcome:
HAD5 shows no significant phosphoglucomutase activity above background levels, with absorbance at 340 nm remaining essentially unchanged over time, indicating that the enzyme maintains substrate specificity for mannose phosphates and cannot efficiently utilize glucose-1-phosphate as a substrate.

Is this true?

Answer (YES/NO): NO